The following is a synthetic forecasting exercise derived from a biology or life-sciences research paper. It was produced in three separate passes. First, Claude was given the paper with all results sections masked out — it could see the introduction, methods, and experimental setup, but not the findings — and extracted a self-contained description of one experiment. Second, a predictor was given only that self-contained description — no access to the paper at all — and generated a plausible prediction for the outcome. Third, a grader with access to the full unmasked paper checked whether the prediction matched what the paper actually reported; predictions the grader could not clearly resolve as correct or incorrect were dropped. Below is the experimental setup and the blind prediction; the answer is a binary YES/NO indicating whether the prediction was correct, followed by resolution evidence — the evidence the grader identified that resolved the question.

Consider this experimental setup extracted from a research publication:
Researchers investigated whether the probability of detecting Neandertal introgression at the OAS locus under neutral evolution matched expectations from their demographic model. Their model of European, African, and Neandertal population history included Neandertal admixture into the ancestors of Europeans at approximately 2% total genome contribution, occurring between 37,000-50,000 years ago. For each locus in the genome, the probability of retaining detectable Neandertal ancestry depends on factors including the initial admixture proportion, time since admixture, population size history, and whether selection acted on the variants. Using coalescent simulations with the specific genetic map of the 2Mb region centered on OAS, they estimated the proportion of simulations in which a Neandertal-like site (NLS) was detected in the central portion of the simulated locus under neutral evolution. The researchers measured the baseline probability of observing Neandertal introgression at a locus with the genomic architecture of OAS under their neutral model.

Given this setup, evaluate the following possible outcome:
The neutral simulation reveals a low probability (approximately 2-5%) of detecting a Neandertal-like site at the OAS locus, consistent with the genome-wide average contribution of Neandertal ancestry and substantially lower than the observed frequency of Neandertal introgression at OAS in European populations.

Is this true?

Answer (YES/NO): NO